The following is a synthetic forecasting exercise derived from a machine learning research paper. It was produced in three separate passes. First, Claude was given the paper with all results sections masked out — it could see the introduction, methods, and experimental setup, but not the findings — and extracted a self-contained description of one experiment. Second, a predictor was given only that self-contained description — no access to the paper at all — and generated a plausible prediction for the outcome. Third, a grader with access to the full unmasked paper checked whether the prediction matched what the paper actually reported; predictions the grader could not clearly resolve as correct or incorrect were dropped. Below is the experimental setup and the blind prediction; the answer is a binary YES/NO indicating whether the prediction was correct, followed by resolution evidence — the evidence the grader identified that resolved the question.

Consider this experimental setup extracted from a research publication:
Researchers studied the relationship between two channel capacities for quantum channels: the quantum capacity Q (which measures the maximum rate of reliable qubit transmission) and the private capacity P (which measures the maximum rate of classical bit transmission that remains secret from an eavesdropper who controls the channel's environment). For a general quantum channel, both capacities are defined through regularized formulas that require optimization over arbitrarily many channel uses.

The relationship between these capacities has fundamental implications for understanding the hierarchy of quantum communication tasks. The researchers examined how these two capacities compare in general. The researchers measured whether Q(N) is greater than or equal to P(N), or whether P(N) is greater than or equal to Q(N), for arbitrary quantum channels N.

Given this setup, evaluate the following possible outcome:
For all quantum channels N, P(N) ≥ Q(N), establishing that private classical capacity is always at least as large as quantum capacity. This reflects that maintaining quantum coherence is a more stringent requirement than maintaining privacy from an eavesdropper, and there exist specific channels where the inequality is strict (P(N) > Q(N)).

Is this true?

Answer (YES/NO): YES